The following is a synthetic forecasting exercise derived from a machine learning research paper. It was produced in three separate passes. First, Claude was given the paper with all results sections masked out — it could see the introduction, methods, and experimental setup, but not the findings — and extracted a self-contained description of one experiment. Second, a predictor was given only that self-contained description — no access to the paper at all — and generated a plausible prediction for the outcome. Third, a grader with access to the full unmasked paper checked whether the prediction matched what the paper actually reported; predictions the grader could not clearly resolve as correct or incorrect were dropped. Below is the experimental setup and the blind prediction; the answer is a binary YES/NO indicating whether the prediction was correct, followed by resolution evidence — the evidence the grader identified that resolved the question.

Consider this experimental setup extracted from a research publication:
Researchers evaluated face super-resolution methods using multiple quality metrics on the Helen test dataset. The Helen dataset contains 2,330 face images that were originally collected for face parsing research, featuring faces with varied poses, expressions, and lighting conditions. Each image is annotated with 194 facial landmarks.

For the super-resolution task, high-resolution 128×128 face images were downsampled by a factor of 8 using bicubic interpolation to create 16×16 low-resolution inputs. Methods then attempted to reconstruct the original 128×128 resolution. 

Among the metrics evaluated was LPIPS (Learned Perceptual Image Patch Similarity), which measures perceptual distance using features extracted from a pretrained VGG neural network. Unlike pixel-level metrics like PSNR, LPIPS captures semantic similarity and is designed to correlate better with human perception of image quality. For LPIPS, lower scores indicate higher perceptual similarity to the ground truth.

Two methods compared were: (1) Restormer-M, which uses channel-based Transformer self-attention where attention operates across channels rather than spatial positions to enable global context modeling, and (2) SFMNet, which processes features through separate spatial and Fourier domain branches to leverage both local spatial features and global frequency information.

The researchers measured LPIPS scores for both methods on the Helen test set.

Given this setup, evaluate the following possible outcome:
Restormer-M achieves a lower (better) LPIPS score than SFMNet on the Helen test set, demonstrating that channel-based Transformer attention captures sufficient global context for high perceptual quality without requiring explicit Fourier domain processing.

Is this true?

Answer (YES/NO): YES